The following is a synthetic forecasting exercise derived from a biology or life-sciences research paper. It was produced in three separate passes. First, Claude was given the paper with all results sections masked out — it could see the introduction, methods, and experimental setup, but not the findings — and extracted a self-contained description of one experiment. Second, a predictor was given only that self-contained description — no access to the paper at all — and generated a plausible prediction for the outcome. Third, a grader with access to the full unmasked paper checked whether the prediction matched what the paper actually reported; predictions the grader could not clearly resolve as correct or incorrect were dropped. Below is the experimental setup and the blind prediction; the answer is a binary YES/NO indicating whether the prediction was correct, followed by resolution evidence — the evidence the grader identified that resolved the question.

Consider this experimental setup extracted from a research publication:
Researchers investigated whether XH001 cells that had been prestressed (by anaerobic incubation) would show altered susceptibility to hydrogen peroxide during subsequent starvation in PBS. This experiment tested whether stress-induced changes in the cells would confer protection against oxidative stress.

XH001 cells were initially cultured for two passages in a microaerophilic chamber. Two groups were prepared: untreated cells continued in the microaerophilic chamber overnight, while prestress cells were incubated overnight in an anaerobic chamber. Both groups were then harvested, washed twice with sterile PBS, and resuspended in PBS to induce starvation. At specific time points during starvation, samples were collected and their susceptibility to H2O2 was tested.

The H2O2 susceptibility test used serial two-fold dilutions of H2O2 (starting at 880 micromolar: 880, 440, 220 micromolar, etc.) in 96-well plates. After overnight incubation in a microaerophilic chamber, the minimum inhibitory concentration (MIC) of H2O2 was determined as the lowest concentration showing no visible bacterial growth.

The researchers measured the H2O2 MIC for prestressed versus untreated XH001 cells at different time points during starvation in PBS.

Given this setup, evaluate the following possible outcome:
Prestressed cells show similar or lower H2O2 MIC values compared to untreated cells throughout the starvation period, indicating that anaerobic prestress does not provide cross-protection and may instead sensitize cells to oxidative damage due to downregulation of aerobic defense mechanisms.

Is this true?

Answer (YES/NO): NO